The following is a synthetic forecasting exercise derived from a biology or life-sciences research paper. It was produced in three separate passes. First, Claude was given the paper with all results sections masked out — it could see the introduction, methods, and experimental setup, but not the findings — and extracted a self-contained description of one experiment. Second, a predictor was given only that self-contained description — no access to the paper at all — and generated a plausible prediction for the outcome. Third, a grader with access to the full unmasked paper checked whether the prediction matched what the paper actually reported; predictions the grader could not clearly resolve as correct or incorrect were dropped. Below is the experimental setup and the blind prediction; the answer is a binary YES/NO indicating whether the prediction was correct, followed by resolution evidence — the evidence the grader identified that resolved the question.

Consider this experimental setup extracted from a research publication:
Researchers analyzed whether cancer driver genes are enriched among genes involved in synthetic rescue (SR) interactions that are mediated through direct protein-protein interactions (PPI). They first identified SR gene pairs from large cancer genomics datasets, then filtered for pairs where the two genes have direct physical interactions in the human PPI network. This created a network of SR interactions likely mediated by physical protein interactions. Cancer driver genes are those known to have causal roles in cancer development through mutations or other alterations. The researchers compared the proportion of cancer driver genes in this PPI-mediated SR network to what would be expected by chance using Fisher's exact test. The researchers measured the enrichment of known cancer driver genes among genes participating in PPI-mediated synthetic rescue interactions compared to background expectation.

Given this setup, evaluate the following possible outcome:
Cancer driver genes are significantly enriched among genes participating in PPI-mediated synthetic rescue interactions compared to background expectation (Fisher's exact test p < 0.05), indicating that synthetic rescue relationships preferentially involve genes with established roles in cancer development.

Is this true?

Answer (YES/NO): YES